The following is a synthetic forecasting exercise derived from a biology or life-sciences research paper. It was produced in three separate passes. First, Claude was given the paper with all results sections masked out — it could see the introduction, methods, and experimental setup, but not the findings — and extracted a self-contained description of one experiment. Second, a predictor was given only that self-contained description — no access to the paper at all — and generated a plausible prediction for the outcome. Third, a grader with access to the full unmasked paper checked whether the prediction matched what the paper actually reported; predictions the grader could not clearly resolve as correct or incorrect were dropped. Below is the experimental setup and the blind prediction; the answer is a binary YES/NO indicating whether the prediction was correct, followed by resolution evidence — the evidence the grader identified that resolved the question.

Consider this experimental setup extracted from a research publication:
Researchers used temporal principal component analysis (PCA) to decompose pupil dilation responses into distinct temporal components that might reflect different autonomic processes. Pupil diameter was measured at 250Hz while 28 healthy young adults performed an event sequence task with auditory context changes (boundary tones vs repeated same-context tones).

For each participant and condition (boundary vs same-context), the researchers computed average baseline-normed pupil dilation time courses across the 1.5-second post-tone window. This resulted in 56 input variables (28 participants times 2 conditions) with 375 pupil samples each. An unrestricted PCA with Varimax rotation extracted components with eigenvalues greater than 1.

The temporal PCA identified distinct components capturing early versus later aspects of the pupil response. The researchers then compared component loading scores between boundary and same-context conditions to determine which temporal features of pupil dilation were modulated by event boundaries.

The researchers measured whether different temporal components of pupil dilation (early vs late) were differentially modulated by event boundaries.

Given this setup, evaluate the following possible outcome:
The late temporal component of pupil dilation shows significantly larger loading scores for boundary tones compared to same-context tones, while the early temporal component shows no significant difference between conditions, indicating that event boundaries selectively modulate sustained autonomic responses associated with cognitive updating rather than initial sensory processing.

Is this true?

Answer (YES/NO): NO